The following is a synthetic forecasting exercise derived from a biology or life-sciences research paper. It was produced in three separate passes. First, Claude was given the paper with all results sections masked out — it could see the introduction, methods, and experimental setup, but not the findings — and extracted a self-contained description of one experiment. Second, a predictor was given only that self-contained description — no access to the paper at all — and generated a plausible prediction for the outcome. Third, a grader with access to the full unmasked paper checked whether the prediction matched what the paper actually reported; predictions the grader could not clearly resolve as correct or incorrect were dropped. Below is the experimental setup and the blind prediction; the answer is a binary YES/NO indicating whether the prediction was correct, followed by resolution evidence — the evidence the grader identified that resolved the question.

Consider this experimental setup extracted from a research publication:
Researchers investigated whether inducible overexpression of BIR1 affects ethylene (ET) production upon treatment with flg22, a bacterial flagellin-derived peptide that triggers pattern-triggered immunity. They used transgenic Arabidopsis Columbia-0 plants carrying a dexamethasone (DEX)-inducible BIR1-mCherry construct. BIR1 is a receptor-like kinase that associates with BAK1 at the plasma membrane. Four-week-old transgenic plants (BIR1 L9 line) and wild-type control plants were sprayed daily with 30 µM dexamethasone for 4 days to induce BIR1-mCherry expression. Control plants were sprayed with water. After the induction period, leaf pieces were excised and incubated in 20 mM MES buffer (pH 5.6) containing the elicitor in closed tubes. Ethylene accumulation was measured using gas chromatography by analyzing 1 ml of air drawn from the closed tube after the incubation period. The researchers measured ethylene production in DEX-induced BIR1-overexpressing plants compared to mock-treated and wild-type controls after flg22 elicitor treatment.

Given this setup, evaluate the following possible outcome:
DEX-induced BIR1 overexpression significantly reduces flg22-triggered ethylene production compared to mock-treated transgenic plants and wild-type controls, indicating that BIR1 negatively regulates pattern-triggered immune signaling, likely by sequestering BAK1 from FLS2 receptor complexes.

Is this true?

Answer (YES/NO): NO